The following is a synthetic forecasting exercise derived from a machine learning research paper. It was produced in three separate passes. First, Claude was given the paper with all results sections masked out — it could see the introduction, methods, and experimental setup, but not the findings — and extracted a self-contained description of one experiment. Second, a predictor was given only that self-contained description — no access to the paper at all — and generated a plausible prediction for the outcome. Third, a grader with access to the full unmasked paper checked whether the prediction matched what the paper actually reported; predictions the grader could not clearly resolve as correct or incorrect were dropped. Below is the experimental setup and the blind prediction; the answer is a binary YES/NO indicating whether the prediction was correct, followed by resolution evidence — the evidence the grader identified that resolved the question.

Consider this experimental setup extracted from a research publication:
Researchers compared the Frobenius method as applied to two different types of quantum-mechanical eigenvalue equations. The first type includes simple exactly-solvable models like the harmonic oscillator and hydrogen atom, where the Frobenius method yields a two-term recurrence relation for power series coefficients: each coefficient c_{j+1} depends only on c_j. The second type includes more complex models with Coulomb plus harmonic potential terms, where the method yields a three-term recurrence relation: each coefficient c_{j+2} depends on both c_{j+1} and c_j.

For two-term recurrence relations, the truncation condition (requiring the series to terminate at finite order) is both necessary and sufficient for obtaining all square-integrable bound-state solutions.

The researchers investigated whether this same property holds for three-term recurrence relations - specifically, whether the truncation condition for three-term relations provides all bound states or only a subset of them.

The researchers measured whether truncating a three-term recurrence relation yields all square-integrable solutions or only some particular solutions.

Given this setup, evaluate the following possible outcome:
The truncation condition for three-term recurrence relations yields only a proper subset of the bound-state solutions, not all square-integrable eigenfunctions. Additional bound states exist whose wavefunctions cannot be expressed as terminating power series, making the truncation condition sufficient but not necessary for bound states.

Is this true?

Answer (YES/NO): YES